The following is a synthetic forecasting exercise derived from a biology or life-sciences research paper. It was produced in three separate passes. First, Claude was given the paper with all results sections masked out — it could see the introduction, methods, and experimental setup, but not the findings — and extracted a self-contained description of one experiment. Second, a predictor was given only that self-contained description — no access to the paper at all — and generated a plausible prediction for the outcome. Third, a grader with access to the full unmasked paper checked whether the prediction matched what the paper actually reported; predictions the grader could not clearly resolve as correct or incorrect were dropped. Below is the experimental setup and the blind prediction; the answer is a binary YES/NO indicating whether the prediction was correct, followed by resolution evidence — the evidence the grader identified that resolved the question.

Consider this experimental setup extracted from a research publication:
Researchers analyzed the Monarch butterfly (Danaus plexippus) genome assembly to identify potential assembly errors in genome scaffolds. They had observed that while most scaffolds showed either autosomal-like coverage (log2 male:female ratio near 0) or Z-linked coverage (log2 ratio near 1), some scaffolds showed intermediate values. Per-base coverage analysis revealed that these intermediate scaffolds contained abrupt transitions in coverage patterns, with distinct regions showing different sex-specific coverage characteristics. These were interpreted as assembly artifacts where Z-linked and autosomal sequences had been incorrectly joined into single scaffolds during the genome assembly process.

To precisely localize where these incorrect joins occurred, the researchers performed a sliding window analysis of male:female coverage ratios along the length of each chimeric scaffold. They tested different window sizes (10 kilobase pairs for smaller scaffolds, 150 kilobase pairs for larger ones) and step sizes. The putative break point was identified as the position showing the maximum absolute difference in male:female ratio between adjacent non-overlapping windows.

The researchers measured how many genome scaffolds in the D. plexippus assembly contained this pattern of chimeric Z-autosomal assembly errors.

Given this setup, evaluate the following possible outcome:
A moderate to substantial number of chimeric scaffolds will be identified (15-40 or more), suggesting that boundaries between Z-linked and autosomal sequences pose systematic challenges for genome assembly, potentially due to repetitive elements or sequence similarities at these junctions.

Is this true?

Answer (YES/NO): NO